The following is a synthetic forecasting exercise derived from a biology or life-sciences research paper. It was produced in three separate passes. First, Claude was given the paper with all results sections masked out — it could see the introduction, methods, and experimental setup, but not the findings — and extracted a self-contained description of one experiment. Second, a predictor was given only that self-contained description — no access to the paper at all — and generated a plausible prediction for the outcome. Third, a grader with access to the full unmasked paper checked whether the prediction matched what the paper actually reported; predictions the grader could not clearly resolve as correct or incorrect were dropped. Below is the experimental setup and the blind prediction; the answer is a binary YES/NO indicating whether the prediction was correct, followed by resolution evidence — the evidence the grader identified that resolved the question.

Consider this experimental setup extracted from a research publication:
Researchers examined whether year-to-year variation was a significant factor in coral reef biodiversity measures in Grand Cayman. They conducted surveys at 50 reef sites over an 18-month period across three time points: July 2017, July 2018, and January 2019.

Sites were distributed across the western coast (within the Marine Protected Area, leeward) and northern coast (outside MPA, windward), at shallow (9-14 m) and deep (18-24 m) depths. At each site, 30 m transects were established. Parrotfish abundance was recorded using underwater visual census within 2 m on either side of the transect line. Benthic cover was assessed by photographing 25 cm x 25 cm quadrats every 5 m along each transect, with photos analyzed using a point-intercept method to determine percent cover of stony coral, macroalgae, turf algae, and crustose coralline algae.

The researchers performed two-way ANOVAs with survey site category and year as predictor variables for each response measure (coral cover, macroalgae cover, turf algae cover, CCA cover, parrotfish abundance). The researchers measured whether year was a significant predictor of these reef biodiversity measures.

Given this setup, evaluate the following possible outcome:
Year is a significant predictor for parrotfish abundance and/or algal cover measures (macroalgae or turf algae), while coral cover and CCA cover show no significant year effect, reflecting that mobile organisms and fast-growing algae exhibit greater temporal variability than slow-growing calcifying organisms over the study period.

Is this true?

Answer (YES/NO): YES